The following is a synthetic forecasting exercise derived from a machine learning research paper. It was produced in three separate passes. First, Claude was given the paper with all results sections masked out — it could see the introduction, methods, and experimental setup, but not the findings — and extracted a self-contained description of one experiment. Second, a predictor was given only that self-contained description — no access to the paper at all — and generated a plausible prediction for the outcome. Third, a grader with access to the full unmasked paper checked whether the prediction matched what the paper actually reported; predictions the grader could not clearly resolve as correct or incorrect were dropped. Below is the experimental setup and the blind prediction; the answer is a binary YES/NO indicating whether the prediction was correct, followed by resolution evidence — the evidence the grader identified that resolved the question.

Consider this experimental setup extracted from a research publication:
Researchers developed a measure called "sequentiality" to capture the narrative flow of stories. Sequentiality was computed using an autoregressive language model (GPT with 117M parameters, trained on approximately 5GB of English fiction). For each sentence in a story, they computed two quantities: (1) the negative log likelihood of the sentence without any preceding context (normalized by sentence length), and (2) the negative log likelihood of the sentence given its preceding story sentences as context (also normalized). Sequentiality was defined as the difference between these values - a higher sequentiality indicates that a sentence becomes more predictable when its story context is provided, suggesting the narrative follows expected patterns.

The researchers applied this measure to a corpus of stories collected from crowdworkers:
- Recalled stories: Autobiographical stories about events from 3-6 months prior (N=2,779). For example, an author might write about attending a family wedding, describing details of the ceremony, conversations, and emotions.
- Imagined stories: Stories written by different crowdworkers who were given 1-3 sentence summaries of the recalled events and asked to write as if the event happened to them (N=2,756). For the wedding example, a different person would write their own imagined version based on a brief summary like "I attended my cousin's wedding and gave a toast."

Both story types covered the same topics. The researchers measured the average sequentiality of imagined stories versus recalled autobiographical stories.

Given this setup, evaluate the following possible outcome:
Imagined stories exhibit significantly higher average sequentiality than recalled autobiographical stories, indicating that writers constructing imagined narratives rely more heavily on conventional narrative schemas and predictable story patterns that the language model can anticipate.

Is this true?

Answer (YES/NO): YES